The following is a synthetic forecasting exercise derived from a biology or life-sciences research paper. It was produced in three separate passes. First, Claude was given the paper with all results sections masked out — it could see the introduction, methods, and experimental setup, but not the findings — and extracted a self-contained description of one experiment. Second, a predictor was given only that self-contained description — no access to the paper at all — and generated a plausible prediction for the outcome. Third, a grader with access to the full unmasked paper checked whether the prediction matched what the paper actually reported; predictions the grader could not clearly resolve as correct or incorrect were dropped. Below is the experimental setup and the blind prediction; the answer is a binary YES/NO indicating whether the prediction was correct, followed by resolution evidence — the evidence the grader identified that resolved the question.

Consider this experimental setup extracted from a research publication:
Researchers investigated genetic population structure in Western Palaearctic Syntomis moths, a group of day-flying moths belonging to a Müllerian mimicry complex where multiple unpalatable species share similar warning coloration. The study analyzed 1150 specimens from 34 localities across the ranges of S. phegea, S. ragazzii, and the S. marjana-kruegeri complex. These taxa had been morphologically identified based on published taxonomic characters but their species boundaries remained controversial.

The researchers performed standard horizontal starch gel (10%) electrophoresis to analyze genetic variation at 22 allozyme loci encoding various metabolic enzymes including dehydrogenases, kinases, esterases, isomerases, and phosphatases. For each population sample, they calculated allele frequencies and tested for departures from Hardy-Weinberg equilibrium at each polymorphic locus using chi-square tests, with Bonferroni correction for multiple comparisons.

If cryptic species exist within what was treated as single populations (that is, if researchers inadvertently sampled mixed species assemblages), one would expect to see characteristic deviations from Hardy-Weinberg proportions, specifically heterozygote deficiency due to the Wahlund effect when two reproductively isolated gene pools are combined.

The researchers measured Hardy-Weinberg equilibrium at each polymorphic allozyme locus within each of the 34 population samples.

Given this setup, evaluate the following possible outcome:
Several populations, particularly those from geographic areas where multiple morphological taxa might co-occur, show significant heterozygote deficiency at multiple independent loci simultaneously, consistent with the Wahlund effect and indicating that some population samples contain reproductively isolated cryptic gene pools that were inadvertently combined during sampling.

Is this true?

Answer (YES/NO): NO